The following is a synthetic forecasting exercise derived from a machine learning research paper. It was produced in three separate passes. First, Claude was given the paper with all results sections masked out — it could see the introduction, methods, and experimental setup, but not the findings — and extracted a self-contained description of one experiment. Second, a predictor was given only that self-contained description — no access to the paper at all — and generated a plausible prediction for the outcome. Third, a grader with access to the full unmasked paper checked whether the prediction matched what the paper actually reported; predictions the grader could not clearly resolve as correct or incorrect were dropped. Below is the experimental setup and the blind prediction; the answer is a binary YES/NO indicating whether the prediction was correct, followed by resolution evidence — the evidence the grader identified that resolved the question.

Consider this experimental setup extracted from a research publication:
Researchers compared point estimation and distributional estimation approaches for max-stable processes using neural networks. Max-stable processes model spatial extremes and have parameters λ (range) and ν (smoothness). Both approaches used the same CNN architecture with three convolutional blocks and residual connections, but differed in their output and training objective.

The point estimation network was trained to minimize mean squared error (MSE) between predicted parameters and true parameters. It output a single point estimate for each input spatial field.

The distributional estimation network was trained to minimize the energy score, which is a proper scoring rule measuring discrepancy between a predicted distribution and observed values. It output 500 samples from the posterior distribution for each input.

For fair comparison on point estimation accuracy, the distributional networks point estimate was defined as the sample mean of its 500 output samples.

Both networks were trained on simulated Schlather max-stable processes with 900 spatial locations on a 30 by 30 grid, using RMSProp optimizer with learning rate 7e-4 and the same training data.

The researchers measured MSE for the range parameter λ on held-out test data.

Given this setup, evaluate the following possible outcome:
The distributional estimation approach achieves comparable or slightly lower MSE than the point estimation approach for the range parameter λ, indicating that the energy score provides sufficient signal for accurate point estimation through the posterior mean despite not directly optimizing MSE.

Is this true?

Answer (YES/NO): NO